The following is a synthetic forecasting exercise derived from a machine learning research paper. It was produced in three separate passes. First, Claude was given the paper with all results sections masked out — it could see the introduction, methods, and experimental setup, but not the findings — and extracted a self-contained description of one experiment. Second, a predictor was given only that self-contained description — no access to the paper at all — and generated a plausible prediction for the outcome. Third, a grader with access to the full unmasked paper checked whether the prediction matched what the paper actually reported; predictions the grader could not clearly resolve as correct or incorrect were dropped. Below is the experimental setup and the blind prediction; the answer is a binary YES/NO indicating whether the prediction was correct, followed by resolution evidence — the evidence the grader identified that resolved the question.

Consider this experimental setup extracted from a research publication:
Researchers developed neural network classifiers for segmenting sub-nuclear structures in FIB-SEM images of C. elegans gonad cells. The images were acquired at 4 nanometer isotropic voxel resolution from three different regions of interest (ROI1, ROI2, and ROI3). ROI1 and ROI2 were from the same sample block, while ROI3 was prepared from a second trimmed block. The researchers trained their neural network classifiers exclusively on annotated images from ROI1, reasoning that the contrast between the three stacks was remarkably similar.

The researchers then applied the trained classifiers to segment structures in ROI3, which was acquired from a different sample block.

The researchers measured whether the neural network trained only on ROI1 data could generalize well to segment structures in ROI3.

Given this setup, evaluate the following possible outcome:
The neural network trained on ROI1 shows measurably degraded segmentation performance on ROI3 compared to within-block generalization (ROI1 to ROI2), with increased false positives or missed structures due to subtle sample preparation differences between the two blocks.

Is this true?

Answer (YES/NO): YES